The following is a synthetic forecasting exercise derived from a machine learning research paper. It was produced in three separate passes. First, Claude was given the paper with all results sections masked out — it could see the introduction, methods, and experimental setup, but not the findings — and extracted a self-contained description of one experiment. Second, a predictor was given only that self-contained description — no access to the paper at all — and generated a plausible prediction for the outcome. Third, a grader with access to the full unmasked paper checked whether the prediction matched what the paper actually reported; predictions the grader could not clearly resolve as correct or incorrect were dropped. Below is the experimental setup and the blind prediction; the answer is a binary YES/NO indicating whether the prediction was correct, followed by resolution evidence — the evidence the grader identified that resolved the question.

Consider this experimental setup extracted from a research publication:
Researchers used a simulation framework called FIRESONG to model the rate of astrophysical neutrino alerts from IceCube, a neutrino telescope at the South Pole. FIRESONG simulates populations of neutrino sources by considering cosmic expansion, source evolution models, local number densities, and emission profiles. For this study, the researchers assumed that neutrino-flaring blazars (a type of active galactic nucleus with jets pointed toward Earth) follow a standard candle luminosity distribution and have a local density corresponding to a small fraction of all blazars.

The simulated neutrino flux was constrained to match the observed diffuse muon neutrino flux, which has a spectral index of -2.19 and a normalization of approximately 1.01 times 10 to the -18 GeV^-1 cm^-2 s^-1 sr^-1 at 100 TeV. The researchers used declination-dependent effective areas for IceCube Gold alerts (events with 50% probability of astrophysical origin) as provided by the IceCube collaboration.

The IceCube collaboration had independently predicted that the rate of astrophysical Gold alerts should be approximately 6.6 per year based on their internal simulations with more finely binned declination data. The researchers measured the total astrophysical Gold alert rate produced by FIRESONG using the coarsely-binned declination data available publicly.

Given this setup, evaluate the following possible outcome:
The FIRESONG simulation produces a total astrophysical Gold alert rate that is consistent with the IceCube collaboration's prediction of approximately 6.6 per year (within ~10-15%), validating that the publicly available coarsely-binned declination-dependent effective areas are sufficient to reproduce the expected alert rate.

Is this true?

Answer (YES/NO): YES